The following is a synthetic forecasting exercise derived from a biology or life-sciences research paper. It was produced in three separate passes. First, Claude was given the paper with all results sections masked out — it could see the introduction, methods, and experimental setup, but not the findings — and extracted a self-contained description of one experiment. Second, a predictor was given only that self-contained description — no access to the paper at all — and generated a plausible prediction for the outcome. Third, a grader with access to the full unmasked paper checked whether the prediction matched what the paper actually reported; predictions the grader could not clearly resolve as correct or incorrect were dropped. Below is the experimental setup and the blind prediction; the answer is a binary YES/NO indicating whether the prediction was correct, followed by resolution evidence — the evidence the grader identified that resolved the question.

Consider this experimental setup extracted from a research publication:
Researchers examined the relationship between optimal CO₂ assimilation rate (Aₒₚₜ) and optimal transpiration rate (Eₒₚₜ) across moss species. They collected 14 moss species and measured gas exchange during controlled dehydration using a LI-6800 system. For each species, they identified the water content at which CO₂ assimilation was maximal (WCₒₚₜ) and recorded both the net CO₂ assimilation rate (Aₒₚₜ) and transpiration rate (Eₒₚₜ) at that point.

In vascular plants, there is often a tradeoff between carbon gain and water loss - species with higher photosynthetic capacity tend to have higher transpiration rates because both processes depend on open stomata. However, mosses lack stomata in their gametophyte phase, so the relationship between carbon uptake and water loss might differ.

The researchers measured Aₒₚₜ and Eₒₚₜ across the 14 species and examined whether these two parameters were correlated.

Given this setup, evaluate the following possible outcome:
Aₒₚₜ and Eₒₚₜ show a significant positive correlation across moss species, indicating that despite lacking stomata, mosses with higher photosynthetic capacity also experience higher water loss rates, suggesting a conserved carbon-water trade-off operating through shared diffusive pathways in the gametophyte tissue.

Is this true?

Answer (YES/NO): NO